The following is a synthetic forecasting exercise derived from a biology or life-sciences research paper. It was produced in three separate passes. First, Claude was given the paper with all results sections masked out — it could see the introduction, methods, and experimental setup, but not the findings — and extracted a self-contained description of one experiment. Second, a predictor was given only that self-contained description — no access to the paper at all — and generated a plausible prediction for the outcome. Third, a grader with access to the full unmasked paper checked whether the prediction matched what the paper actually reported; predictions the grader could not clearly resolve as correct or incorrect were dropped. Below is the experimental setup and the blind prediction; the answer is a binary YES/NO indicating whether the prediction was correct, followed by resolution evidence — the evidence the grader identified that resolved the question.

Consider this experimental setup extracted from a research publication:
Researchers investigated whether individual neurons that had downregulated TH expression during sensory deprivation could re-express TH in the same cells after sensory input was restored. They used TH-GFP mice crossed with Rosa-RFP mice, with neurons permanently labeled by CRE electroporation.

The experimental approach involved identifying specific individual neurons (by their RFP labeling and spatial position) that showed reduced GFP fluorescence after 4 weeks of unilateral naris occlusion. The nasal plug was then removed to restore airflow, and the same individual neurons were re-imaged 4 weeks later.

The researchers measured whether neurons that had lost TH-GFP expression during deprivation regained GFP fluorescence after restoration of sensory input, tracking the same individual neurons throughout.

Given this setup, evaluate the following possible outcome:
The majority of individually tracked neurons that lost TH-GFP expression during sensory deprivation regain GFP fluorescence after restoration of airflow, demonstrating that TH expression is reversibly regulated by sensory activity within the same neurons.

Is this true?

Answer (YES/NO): YES